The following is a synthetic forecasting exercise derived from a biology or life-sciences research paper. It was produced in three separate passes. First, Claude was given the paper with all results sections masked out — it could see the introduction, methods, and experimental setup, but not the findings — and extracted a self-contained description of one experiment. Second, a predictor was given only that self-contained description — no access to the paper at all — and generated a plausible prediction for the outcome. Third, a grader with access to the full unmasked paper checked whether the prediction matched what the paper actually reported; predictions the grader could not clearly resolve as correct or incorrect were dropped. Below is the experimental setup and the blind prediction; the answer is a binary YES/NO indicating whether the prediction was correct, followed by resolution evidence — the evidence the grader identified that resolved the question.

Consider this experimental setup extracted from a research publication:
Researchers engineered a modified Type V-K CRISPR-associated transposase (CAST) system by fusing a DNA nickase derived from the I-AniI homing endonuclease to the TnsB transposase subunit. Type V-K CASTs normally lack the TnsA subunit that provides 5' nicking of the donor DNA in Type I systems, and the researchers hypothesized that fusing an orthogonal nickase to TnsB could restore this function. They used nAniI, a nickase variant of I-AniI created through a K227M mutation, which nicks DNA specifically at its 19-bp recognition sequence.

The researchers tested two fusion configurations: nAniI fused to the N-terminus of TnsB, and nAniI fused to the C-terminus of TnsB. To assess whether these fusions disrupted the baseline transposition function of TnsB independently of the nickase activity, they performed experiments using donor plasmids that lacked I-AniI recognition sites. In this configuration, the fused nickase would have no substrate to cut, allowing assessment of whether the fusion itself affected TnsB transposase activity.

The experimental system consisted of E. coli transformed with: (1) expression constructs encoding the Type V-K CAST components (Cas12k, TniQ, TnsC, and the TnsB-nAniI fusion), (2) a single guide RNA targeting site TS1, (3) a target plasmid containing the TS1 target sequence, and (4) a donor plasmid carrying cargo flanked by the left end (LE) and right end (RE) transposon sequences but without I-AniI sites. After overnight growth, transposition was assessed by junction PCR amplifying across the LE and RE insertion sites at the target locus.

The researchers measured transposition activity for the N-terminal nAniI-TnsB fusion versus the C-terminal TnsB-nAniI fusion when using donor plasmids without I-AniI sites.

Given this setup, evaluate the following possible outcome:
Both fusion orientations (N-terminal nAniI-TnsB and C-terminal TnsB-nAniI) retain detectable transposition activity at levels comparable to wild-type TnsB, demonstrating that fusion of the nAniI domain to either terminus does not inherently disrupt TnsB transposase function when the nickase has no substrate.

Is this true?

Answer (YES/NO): NO